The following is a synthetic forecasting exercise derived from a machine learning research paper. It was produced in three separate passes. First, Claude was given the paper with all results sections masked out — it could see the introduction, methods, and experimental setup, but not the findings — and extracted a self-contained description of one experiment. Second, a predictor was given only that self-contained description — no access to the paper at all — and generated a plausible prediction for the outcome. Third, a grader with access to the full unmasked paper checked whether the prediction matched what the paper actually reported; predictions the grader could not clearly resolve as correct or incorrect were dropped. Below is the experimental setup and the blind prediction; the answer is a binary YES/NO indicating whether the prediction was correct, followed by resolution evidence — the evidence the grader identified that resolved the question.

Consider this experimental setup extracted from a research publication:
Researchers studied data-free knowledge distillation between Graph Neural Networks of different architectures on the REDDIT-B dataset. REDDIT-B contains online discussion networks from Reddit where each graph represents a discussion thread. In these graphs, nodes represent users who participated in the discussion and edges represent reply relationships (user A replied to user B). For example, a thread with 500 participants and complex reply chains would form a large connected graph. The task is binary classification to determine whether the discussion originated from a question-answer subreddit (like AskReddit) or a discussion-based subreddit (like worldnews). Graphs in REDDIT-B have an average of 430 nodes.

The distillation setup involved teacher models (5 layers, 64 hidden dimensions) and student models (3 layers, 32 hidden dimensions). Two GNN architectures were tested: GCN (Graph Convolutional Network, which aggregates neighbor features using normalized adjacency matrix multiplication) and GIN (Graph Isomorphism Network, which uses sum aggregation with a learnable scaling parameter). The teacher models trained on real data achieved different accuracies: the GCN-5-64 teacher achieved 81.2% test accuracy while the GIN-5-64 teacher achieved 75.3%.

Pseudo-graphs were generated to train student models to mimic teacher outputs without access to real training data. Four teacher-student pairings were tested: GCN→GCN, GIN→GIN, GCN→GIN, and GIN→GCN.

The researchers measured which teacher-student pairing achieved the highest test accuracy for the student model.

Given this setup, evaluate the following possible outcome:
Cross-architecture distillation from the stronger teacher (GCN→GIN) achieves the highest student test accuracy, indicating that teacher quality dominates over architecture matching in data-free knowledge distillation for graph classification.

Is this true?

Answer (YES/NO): NO